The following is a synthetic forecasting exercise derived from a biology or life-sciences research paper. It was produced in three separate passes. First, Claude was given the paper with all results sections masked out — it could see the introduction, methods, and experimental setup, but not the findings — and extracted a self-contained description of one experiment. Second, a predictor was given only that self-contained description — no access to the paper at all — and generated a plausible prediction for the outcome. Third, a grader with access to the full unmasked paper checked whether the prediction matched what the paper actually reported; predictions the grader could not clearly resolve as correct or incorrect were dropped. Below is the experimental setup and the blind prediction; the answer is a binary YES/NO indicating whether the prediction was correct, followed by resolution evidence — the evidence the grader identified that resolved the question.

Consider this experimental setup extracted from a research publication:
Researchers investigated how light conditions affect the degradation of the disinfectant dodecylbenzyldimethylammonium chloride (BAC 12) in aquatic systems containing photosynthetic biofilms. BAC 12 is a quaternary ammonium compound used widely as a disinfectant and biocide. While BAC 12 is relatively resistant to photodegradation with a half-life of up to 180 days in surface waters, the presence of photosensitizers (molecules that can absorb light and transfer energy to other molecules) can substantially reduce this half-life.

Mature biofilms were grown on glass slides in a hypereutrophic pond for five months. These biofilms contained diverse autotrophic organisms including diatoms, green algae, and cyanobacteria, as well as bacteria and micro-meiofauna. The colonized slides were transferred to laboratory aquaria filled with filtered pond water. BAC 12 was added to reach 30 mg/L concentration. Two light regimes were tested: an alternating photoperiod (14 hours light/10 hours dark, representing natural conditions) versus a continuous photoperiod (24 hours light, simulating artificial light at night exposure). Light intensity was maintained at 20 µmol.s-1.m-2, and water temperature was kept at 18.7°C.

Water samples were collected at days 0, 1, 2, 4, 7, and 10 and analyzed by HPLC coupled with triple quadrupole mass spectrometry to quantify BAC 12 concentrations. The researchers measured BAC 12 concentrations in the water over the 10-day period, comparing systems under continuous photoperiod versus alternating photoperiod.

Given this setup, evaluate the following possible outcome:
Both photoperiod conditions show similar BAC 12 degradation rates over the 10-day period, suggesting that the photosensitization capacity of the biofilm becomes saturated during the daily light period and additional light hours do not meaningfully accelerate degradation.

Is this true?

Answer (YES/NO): NO